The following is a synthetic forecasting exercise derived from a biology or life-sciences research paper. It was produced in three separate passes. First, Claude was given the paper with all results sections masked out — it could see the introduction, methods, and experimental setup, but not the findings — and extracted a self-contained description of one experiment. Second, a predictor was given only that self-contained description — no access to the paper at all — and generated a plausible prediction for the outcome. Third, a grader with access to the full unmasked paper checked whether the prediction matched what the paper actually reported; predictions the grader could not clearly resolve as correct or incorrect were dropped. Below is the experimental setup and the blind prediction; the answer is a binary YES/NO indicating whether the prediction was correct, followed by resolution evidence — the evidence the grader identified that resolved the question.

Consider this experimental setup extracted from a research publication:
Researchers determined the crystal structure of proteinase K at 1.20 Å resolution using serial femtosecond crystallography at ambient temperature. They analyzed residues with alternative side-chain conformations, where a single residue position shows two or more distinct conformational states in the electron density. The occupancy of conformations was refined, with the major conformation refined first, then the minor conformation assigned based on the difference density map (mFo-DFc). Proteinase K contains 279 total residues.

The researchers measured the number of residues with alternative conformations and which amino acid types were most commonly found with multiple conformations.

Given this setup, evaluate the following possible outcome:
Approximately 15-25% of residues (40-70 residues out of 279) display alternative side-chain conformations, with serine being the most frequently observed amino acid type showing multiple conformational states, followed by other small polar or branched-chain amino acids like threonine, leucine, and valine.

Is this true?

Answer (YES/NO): NO